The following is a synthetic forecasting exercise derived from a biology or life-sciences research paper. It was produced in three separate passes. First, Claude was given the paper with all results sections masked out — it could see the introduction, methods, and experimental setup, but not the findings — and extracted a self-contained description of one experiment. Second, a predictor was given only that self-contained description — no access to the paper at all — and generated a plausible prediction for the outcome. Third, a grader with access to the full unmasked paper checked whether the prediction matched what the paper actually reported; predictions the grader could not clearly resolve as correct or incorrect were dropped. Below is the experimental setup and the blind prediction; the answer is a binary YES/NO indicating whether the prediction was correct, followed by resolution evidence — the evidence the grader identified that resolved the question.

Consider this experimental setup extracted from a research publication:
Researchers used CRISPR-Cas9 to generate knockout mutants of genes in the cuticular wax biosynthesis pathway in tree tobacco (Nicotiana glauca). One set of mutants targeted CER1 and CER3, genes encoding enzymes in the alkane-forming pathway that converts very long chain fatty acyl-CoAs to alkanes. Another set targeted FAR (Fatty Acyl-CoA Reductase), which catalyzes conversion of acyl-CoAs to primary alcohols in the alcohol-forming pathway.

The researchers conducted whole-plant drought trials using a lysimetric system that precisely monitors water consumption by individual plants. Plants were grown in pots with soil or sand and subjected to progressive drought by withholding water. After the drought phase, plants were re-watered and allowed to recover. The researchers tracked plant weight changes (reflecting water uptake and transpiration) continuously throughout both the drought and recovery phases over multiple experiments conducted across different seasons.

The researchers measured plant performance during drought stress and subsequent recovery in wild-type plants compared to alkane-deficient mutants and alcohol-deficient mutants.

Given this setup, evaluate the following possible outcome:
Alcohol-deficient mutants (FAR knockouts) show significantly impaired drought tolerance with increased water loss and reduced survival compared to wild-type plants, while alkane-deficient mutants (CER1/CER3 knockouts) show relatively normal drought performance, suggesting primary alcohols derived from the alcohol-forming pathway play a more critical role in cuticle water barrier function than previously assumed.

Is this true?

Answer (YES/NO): NO